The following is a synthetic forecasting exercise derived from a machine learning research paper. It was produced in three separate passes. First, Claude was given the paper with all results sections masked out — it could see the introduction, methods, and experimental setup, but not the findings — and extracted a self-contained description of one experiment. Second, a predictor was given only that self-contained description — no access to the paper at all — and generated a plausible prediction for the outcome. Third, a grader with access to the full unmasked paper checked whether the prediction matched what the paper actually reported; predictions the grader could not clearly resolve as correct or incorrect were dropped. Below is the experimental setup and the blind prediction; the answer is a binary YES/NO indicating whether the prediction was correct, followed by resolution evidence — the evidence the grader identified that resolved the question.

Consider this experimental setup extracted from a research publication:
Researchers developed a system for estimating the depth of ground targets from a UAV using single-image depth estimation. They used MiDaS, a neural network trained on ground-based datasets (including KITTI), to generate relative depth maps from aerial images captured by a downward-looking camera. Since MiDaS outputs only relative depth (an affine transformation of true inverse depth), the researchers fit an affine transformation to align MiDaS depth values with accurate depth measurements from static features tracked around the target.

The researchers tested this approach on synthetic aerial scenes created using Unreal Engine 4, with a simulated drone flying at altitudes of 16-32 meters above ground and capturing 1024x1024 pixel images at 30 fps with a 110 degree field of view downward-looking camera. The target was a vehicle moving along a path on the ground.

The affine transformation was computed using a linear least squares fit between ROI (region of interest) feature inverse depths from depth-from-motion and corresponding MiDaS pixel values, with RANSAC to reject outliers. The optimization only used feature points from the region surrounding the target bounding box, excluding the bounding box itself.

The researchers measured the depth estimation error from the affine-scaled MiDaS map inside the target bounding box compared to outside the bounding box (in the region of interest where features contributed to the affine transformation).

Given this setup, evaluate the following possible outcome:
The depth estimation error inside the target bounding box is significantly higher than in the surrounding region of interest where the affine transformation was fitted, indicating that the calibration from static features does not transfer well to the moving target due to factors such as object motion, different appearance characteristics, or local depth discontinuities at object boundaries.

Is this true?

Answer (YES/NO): YES